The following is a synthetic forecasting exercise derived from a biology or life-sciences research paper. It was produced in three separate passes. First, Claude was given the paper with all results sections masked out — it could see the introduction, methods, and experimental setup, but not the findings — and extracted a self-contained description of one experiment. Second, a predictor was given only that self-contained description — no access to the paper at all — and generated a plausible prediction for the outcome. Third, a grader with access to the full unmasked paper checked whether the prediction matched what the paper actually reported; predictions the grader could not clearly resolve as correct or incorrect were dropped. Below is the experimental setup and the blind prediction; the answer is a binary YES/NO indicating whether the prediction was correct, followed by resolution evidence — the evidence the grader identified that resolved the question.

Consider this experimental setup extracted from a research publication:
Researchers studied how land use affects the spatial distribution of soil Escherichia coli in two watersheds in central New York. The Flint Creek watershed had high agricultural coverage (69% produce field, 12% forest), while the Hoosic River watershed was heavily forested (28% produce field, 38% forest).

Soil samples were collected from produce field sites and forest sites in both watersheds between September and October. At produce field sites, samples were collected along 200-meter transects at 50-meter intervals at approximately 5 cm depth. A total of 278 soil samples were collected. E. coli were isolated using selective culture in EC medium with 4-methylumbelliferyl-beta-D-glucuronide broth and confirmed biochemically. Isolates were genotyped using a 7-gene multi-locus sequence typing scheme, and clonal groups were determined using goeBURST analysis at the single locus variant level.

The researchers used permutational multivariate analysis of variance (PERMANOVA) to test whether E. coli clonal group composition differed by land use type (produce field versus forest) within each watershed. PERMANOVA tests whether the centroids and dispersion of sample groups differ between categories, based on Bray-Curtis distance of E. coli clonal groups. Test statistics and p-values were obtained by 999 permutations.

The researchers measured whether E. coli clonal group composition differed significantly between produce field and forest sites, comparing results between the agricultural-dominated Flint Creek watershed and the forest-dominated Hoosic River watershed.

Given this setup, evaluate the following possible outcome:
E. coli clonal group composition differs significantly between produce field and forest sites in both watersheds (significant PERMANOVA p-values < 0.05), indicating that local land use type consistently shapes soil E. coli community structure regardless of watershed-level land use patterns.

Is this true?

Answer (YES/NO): NO